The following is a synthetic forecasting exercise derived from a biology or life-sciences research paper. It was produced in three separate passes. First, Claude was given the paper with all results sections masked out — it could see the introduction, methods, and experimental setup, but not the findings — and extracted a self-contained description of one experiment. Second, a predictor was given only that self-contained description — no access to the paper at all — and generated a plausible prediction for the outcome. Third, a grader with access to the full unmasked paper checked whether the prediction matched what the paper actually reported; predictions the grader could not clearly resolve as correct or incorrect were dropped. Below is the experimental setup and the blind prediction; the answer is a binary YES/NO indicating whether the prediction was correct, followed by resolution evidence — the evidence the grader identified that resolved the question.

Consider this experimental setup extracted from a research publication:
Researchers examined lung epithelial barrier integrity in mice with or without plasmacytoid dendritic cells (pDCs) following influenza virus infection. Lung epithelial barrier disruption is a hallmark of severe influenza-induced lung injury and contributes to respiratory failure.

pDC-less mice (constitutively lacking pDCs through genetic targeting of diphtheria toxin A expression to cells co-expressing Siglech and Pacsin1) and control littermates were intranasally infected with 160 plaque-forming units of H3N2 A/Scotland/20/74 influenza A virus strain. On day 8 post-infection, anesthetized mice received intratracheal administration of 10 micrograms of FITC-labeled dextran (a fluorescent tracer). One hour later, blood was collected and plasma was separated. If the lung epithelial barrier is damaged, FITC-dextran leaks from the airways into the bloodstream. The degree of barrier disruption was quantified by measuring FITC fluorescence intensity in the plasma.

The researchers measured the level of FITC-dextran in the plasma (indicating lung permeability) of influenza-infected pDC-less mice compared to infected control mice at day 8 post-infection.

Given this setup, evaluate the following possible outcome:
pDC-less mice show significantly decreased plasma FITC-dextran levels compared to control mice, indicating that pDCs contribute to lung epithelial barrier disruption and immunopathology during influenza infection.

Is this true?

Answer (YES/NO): YES